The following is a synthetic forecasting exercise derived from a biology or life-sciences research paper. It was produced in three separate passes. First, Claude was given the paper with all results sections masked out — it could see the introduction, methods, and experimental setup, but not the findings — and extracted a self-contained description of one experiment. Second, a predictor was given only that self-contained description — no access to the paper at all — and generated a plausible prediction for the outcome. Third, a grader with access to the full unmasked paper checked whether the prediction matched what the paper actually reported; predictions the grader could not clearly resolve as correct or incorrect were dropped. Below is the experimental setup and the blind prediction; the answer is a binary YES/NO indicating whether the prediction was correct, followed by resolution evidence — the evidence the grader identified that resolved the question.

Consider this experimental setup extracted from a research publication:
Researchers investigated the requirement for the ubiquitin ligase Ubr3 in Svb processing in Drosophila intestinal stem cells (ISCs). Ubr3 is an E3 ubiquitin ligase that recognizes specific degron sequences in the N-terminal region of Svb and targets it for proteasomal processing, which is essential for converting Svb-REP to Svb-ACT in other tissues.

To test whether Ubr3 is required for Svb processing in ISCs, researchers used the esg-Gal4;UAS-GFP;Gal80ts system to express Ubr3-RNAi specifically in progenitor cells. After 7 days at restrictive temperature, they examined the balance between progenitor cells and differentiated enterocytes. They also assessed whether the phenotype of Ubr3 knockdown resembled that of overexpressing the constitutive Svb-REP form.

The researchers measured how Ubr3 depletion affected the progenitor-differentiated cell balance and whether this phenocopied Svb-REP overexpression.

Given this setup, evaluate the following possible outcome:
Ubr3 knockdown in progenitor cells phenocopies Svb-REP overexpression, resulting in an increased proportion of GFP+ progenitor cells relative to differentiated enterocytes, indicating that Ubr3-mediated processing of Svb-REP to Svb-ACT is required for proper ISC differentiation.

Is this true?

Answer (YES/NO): NO